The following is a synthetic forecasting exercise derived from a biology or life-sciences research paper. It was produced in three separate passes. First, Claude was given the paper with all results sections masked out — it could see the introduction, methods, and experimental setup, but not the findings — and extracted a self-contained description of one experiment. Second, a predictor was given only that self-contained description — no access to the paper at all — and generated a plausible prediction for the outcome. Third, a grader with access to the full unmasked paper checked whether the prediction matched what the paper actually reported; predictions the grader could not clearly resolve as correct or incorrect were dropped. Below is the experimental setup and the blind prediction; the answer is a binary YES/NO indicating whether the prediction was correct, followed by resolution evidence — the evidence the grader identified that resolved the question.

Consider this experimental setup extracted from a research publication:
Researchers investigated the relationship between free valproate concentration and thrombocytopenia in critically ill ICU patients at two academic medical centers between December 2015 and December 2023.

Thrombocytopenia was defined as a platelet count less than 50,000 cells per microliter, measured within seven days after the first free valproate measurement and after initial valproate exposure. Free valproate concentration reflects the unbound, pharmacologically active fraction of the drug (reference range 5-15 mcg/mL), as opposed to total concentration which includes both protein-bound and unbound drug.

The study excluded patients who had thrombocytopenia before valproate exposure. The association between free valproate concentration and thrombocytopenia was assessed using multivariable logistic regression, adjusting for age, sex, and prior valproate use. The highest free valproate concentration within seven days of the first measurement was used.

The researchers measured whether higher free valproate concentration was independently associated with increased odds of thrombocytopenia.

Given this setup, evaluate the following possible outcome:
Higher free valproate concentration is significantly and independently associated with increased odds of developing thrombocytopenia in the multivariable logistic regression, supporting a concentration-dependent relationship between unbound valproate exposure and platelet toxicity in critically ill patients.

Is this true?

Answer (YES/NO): YES